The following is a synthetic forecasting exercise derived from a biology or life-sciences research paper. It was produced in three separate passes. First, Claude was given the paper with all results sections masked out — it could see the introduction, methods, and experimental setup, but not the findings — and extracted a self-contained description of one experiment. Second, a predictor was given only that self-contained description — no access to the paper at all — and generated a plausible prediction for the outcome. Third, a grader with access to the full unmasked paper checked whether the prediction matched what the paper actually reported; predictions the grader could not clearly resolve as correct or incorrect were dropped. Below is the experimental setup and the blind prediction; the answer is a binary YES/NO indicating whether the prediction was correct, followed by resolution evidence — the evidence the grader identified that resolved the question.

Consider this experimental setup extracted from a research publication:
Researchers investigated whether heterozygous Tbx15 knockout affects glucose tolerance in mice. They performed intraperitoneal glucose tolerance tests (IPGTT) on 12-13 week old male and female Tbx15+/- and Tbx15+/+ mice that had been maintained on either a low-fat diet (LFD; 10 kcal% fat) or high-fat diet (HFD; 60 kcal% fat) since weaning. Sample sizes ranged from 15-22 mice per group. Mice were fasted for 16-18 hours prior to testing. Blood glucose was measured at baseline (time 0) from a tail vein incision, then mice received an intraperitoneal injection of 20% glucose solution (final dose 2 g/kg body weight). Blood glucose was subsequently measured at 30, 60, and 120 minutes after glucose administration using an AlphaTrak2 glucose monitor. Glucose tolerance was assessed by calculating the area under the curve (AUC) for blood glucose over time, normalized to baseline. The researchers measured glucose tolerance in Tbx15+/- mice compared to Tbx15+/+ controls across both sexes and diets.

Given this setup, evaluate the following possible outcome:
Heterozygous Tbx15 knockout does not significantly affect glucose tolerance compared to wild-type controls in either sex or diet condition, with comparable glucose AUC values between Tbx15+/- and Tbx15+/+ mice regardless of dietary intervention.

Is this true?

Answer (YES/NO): NO